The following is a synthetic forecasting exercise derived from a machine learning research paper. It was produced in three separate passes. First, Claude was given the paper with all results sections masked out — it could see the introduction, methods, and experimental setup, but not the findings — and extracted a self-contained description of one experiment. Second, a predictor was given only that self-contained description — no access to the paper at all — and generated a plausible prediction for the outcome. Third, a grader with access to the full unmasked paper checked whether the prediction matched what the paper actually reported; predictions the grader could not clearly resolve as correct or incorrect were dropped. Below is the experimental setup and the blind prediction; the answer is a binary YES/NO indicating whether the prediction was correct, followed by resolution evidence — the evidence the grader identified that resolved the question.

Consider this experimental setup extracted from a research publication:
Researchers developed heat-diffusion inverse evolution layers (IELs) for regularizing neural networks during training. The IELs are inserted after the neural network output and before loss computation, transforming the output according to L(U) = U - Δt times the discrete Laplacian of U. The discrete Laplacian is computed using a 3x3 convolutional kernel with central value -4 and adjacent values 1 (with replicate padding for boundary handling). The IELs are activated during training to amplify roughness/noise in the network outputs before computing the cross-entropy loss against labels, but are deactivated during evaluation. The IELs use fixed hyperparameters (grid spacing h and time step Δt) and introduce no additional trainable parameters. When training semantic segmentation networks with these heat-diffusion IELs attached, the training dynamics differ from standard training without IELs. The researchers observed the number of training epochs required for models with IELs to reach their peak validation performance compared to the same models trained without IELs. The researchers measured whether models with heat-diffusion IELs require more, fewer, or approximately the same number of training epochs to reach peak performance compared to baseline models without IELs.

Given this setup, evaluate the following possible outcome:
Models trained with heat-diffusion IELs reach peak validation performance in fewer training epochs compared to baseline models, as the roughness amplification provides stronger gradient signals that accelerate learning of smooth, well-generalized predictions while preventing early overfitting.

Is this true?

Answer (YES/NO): NO